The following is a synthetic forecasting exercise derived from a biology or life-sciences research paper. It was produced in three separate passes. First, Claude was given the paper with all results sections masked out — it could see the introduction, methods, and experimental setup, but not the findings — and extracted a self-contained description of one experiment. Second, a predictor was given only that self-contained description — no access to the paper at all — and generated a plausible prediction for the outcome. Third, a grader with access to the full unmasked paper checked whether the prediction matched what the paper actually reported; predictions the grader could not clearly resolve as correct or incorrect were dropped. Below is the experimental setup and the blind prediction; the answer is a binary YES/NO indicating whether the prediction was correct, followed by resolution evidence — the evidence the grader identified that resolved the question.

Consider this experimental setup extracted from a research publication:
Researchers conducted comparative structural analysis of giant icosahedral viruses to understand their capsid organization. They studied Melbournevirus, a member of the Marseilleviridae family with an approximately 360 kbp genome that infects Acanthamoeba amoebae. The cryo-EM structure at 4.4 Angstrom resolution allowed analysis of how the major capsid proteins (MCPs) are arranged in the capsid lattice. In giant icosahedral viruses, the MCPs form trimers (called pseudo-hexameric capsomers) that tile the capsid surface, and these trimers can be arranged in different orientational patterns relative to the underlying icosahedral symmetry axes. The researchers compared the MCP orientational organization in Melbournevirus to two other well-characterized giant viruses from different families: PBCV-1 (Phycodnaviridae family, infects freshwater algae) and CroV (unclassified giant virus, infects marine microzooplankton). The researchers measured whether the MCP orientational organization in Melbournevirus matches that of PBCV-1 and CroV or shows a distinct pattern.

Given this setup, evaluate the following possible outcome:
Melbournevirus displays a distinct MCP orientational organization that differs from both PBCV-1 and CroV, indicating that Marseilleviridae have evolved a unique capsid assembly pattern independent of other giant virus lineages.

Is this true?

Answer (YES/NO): NO